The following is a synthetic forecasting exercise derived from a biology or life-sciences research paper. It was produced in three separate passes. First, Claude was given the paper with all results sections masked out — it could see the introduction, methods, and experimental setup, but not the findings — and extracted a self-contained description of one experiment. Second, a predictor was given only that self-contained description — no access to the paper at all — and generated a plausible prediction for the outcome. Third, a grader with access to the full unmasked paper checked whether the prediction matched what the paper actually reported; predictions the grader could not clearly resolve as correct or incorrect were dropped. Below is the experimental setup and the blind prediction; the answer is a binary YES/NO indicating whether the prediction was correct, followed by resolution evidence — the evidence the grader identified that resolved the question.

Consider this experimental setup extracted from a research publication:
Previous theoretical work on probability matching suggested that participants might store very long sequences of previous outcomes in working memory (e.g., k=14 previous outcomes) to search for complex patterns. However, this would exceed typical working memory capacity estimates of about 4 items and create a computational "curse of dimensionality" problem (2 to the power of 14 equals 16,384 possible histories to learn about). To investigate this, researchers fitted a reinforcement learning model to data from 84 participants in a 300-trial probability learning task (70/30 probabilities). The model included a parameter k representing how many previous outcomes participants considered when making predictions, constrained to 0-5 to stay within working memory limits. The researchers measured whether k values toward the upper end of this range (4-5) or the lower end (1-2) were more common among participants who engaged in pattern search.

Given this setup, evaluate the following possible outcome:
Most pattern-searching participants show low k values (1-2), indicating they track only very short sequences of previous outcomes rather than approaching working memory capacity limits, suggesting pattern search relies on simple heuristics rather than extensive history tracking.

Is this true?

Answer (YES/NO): YES